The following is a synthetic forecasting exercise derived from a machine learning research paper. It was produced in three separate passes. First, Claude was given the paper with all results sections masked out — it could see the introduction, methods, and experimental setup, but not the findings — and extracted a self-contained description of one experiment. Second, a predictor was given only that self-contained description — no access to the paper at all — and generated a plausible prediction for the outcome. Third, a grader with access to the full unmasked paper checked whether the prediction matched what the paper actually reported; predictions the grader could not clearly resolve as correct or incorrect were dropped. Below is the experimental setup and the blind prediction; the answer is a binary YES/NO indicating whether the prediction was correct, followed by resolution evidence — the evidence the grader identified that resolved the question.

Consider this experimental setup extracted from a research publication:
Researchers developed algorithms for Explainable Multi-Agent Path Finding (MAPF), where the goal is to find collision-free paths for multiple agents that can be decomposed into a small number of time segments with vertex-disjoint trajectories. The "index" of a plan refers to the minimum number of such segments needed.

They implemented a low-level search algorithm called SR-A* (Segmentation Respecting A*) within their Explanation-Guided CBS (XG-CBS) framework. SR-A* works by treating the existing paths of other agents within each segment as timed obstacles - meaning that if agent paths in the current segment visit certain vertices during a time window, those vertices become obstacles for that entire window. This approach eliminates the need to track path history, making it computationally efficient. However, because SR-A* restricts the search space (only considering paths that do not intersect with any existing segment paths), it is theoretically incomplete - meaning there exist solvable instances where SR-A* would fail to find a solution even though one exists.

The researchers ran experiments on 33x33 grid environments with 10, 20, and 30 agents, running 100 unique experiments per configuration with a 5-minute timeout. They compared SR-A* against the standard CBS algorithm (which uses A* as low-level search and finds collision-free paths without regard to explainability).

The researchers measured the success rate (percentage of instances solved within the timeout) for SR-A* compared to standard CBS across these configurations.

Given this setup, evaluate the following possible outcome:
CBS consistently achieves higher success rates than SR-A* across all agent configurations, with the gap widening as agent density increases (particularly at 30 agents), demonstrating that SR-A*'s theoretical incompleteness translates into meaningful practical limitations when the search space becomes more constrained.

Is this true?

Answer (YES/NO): NO